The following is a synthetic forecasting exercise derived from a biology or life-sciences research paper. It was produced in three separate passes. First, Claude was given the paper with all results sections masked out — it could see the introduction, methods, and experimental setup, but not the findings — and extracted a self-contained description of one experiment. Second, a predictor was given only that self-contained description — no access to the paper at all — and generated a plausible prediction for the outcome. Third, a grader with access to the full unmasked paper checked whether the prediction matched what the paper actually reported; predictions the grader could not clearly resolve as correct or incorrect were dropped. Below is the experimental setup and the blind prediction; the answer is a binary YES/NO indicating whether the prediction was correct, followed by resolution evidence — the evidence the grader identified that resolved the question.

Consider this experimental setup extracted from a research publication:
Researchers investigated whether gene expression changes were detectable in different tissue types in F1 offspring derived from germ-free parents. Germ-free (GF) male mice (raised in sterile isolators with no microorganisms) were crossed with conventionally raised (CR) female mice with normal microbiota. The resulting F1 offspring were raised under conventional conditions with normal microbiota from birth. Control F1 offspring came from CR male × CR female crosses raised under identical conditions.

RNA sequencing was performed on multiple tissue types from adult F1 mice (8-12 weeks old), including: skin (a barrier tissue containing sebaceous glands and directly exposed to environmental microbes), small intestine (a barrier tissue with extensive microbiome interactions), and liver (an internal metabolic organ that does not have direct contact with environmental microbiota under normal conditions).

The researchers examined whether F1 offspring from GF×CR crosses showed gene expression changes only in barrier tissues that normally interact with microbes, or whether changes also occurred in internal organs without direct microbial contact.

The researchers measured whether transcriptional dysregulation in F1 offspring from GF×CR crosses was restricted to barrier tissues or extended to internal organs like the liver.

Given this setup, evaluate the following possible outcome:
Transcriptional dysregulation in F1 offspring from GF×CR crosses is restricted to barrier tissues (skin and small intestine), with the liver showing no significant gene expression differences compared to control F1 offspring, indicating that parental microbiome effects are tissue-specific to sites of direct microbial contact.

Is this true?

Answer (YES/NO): NO